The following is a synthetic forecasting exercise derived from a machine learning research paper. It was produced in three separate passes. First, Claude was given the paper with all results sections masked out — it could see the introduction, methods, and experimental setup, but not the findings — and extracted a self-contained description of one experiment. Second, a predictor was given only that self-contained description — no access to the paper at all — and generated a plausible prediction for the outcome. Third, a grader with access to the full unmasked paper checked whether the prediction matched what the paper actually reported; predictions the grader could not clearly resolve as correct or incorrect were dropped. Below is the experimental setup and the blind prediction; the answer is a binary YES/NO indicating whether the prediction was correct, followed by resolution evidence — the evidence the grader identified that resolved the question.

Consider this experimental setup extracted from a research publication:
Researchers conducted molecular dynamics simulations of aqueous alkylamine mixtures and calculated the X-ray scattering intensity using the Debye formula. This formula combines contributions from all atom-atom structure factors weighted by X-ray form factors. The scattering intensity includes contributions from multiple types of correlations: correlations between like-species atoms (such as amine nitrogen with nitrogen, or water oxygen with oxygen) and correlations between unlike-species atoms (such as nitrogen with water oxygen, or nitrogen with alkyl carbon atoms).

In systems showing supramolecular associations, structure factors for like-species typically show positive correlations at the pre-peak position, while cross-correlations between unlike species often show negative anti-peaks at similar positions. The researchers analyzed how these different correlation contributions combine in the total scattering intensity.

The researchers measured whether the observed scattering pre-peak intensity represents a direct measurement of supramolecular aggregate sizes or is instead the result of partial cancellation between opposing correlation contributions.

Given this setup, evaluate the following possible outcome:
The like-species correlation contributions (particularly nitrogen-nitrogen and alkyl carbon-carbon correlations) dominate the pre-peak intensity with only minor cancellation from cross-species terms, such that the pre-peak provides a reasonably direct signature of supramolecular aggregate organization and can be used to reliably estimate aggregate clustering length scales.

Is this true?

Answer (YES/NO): NO